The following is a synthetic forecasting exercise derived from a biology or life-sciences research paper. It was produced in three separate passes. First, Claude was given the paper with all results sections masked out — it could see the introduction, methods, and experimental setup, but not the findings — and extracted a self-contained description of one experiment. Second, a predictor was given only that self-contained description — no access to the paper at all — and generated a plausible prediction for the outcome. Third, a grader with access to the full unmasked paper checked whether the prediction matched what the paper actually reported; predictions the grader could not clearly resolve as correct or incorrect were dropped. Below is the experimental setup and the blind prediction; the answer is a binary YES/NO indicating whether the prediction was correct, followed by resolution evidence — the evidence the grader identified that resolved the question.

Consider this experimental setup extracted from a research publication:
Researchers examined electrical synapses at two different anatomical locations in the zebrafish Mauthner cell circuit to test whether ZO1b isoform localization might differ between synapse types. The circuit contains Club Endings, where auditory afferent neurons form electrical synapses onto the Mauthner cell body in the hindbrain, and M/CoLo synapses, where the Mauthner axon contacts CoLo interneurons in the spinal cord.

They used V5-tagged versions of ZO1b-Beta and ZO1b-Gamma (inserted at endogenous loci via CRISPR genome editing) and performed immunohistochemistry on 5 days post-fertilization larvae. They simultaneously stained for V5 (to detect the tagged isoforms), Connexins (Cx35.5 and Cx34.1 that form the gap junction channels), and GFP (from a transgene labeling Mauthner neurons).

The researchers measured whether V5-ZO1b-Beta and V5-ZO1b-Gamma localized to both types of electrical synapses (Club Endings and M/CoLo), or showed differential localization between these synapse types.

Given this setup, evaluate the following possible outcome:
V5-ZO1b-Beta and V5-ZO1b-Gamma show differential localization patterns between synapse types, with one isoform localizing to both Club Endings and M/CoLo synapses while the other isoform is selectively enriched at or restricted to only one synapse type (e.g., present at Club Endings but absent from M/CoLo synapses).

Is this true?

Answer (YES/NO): NO